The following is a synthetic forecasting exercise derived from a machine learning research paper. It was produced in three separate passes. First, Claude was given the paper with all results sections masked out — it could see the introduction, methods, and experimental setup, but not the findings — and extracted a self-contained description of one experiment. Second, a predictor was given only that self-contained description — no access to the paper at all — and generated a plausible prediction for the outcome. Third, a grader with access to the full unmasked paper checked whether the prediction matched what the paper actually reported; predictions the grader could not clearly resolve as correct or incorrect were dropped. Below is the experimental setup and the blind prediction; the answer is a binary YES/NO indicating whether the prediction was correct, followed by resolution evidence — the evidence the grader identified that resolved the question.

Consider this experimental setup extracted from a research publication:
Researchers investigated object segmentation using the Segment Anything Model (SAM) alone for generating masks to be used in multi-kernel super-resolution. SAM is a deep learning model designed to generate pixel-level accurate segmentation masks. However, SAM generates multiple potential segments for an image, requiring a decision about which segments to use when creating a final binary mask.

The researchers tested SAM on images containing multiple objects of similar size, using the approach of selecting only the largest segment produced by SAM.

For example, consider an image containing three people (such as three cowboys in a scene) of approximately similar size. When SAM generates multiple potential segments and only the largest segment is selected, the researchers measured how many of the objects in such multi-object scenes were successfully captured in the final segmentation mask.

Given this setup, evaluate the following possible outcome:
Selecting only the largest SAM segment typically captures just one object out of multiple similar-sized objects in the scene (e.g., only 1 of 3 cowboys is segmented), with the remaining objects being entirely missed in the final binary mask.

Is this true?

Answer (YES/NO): YES